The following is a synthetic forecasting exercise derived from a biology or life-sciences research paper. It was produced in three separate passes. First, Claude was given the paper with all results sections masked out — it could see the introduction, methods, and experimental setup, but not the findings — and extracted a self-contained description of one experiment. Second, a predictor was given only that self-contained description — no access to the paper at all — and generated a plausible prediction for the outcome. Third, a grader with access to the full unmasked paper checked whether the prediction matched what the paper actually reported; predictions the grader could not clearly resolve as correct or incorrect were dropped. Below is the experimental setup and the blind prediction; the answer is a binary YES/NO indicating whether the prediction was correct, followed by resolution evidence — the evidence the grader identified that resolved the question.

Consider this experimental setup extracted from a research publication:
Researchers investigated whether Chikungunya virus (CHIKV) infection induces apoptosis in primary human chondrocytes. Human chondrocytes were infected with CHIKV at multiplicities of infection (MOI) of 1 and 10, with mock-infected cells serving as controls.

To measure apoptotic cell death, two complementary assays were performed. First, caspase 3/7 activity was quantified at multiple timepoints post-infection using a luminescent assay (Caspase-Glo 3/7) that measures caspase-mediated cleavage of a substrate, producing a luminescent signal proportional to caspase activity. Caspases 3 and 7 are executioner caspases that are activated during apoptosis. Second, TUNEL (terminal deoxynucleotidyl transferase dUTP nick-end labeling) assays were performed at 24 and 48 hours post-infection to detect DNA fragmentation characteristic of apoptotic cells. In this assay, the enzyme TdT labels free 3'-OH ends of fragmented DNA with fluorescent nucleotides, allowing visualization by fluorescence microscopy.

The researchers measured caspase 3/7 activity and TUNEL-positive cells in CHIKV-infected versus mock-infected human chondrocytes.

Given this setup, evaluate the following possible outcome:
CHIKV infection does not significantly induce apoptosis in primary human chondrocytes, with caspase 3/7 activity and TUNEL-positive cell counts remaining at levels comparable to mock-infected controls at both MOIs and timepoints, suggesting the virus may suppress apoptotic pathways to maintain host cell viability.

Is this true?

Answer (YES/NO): NO